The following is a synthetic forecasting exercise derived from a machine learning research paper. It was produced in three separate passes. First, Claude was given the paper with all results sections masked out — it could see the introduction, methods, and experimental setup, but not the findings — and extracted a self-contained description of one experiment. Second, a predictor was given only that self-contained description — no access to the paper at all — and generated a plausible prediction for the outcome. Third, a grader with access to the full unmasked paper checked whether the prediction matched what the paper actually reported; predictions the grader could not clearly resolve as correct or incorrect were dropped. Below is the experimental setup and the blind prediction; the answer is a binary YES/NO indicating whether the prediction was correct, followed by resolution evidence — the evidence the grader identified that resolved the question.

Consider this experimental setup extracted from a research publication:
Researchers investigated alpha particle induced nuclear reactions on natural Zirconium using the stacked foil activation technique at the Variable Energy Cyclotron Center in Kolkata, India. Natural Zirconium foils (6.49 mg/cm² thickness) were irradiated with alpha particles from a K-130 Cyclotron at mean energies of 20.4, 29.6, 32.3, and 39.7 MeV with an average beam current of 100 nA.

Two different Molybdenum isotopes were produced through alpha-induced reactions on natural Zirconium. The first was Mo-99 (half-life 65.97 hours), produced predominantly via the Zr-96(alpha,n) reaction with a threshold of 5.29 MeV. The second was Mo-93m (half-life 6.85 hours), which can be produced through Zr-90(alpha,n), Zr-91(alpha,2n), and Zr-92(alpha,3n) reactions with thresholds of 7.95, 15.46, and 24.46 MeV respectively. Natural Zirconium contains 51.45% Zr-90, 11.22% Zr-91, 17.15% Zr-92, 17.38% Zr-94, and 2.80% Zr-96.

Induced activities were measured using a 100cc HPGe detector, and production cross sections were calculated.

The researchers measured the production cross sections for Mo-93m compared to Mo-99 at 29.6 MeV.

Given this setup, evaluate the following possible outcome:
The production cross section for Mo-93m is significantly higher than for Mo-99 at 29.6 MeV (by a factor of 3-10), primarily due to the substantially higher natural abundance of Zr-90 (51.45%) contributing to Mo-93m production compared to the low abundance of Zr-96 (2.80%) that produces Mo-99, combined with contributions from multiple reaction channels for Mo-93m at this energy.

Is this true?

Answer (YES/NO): NO